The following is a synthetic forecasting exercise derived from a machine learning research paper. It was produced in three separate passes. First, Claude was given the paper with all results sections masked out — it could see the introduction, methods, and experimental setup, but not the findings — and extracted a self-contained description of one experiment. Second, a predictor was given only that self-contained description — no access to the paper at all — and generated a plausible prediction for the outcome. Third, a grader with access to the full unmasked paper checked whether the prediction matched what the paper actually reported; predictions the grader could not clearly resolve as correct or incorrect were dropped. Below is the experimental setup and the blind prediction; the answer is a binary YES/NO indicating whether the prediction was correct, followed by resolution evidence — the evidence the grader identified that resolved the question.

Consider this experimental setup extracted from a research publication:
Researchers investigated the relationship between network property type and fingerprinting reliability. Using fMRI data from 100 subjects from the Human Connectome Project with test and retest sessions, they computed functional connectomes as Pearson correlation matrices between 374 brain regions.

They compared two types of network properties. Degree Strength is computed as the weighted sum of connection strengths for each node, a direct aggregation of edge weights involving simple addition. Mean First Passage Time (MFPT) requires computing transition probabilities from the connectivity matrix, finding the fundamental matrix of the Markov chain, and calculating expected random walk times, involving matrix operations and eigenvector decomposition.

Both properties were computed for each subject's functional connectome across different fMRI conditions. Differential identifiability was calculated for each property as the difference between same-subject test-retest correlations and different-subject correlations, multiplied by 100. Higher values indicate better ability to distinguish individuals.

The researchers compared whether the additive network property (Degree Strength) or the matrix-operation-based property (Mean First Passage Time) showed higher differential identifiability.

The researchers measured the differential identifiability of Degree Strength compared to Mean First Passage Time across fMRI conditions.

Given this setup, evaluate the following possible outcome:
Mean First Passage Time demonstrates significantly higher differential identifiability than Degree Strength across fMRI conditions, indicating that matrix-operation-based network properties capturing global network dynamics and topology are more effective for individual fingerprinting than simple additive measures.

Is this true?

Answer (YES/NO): NO